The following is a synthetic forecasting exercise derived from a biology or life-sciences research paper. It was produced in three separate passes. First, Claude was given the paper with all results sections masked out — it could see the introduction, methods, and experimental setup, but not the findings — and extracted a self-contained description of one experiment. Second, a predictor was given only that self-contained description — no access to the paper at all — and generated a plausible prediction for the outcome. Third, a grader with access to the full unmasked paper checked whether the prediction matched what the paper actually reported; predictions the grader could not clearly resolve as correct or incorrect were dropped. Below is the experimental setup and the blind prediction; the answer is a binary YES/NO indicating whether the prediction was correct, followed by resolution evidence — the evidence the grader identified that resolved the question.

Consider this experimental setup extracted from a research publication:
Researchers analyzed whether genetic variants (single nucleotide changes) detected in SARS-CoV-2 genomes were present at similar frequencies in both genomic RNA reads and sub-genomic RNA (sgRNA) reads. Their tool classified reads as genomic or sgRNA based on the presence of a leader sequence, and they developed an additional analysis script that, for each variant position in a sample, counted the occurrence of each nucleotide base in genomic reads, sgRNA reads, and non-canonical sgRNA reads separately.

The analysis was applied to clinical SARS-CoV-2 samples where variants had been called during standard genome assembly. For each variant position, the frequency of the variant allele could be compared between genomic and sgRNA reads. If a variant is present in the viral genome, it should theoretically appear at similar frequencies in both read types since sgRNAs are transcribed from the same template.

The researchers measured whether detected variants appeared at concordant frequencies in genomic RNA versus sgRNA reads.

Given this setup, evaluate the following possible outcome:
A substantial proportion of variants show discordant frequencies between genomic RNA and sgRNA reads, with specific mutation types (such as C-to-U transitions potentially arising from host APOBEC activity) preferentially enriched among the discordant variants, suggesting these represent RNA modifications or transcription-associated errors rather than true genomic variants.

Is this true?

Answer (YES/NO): NO